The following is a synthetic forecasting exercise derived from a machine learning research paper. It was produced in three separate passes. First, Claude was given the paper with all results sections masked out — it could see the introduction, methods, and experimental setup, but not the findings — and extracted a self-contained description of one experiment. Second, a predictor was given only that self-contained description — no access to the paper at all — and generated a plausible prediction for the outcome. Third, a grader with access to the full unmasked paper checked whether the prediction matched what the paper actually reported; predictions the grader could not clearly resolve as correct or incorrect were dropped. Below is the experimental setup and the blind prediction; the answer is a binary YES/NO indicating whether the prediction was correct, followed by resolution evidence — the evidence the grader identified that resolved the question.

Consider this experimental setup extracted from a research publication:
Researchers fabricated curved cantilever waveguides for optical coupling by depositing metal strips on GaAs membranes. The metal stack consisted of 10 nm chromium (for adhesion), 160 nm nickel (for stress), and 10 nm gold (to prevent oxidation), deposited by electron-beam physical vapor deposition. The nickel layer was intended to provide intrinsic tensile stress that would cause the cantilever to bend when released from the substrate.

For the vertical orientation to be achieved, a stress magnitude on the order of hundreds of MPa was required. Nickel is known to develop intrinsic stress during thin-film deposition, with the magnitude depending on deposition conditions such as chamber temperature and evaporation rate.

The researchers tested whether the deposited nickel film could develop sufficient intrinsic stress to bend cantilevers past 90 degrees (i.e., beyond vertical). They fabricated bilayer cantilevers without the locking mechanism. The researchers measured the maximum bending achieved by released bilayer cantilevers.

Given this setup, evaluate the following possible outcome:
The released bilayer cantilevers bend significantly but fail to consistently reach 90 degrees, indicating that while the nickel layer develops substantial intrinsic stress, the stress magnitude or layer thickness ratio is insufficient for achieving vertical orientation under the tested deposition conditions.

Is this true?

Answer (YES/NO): NO